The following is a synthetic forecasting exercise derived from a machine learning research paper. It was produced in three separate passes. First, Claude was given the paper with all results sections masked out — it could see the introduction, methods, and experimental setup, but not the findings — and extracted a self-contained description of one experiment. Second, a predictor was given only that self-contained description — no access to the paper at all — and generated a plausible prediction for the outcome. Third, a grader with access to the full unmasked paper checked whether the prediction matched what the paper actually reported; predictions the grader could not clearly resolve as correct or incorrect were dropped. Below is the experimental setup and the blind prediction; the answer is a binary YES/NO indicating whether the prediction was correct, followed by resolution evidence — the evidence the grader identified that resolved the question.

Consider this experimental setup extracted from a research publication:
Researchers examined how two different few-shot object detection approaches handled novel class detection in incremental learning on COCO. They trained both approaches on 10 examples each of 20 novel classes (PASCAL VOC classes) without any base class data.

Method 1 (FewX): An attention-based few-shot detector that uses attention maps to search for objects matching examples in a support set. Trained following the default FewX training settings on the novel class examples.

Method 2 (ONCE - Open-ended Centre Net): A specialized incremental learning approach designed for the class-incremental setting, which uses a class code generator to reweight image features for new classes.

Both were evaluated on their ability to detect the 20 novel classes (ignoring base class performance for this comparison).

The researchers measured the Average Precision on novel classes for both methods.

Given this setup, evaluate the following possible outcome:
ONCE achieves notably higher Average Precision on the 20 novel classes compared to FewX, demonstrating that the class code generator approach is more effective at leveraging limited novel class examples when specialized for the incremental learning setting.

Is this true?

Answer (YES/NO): NO